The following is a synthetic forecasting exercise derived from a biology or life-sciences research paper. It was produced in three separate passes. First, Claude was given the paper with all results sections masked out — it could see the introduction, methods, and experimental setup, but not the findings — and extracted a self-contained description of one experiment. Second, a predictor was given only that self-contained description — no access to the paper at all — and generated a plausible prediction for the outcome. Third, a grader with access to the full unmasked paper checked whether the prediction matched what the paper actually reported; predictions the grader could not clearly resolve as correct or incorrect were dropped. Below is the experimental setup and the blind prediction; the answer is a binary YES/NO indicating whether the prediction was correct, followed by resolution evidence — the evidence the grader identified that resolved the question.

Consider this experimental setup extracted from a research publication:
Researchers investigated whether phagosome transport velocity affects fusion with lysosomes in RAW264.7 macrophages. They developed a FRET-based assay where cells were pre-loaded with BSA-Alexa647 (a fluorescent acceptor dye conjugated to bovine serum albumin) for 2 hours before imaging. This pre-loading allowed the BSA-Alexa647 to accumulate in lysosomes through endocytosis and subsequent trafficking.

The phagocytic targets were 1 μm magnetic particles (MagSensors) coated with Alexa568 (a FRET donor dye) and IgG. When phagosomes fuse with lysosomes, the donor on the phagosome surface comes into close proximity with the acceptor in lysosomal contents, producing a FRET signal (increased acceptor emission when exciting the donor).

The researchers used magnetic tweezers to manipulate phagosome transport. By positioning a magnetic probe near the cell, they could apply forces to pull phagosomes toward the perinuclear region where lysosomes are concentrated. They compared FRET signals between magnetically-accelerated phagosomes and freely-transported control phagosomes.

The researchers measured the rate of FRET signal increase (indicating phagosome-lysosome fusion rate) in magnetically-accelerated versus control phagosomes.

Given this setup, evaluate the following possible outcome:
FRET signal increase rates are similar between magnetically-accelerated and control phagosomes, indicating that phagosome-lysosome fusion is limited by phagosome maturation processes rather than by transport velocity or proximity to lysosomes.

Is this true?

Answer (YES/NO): NO